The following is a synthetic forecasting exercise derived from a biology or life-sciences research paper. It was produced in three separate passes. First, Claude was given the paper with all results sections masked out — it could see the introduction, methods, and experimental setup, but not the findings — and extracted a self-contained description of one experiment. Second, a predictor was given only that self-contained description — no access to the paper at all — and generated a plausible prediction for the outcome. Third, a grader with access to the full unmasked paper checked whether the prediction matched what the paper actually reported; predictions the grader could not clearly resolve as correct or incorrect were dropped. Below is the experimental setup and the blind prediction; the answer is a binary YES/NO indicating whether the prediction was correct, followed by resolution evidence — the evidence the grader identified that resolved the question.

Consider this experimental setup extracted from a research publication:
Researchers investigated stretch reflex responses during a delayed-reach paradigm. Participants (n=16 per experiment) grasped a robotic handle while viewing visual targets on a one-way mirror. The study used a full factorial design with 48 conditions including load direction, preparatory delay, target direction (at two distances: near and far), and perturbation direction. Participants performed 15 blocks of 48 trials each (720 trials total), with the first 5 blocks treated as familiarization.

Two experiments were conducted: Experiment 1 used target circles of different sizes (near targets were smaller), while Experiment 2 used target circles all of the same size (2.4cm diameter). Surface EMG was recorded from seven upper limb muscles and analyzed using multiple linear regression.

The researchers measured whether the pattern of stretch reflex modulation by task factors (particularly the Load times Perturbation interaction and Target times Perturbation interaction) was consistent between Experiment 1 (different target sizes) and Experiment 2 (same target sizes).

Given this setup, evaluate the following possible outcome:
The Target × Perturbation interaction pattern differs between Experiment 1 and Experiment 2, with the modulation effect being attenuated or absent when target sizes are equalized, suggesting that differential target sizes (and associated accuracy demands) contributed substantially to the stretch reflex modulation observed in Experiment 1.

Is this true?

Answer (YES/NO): NO